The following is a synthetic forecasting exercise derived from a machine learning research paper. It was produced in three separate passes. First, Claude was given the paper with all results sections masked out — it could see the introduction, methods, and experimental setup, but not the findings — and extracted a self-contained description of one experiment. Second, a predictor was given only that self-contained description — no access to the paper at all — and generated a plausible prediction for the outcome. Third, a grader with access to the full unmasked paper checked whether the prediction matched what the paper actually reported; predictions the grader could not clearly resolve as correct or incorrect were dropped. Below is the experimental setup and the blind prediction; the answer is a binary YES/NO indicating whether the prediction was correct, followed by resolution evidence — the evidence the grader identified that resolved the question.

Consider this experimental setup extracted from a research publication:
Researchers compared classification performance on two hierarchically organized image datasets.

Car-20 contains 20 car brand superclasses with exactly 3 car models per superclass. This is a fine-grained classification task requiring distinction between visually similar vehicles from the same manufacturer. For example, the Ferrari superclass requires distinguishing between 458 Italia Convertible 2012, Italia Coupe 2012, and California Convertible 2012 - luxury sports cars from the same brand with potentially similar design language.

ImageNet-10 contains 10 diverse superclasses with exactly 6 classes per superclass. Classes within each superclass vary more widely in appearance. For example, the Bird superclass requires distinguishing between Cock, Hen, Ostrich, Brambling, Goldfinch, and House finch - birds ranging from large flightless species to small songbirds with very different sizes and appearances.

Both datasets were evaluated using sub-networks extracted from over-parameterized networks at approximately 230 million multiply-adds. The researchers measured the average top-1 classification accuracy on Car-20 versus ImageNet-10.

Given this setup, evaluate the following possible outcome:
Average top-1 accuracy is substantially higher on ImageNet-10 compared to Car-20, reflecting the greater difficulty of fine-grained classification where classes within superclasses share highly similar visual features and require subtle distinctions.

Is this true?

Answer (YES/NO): NO